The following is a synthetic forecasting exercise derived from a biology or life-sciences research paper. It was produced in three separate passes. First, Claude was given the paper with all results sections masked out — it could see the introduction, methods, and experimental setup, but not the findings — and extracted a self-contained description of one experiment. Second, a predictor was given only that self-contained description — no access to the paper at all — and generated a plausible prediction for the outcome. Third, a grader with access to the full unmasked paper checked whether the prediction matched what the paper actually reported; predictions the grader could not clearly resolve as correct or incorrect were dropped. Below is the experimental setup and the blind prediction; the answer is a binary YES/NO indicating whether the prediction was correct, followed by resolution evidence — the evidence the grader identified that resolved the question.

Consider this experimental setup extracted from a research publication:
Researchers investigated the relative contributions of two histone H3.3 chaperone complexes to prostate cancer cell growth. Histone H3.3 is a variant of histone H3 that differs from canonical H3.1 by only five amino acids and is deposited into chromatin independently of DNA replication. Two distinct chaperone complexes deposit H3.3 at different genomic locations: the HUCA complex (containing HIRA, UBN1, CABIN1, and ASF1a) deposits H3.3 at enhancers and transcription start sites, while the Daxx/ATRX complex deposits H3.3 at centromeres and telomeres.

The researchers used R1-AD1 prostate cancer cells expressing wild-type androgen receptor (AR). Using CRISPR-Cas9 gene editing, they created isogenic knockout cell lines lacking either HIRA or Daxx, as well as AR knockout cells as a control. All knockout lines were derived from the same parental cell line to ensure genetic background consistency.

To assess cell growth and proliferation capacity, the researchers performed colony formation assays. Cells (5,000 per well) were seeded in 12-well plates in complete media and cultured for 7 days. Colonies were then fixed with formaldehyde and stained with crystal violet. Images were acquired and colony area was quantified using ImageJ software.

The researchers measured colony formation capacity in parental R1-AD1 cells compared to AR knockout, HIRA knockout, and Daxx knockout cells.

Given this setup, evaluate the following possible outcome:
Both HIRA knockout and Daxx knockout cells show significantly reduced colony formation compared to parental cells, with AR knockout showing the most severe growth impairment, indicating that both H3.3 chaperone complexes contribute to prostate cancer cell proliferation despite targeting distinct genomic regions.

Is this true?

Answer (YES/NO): NO